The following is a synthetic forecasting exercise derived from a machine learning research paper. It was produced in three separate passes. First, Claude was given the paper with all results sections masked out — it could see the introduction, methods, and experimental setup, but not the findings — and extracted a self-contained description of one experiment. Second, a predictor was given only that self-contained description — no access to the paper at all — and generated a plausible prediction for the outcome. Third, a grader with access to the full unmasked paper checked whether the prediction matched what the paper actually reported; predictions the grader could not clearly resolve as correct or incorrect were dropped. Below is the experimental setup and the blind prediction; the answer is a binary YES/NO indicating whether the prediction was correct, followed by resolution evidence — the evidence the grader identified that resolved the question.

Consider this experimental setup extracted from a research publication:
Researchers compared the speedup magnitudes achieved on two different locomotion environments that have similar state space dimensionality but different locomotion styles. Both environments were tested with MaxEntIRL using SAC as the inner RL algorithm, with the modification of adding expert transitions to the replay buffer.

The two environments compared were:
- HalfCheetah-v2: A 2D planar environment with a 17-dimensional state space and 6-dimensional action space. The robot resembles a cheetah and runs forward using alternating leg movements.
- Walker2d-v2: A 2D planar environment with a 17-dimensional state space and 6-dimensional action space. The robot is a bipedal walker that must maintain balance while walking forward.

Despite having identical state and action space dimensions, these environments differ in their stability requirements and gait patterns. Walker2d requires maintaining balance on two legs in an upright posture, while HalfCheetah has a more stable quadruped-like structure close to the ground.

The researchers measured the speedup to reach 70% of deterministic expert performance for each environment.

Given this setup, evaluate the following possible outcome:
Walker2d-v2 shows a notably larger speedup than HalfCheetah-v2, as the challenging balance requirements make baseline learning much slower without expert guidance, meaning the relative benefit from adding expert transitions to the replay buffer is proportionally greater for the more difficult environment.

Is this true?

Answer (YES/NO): YES